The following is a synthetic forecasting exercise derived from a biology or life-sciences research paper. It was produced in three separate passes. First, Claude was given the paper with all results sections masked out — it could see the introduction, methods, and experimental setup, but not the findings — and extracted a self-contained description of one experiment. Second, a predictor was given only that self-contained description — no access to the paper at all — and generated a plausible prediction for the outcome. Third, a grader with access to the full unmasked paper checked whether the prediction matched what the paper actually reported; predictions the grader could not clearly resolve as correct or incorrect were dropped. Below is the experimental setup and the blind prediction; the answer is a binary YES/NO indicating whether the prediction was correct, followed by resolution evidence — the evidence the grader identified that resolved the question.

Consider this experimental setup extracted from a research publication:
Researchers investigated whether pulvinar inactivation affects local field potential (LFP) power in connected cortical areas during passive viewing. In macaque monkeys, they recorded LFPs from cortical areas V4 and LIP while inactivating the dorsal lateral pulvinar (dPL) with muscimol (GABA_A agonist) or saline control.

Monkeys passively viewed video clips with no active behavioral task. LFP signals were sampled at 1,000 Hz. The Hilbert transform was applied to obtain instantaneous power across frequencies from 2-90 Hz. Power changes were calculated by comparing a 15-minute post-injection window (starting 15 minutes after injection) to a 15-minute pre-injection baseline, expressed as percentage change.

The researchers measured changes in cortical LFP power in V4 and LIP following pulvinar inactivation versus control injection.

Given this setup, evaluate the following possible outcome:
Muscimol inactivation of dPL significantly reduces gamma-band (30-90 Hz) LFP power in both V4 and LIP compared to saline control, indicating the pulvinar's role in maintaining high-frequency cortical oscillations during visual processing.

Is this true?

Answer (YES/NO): NO